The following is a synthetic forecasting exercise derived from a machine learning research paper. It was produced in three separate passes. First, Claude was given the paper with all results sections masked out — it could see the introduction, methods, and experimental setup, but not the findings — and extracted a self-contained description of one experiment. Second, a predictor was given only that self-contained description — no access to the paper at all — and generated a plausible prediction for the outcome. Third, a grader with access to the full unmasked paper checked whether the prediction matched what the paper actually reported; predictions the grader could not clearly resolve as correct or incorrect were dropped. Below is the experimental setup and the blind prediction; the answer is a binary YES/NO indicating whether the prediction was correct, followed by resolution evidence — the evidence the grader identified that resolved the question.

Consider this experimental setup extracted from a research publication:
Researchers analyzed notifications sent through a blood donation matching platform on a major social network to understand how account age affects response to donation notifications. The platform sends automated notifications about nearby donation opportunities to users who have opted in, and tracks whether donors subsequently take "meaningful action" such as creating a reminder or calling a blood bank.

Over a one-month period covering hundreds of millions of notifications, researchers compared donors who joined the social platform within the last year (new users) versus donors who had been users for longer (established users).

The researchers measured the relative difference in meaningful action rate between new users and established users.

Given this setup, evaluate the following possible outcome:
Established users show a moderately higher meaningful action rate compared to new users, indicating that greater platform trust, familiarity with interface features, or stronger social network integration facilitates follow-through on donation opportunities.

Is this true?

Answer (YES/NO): NO